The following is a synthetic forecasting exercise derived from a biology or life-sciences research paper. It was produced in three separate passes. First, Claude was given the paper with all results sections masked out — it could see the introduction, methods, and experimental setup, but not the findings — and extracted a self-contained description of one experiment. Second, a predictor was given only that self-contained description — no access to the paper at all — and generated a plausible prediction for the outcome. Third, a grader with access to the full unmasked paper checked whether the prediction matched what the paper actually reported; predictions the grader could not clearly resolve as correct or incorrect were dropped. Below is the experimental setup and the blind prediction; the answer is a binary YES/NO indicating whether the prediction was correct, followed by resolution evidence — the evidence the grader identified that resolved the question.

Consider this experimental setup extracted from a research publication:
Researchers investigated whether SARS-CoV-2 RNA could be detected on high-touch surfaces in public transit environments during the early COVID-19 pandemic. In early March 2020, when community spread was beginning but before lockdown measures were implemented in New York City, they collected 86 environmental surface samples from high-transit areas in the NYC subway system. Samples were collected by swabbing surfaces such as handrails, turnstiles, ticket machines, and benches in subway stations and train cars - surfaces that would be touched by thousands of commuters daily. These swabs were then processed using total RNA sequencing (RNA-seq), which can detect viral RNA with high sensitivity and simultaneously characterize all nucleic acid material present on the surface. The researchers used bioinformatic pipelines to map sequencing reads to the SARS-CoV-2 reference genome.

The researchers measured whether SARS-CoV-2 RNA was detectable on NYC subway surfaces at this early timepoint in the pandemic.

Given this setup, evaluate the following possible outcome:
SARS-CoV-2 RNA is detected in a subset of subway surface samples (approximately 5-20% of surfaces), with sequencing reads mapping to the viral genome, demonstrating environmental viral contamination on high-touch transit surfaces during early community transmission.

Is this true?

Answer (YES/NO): NO